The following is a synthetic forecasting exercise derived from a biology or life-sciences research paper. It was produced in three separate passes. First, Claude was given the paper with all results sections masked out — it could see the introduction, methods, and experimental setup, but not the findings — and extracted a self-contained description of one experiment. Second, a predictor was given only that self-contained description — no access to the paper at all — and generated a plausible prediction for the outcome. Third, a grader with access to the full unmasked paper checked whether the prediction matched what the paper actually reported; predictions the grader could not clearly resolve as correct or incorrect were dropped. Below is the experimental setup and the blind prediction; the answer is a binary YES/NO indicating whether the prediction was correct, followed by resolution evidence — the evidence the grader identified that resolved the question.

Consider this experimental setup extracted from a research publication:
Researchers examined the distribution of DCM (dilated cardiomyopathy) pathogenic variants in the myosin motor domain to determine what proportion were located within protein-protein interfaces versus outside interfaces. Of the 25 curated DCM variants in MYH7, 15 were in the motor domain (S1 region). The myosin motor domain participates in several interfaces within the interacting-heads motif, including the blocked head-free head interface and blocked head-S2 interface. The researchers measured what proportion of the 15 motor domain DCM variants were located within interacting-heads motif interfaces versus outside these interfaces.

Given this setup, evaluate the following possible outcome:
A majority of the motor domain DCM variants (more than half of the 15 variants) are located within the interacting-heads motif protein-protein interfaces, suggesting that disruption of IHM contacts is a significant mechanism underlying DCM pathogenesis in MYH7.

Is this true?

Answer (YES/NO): NO